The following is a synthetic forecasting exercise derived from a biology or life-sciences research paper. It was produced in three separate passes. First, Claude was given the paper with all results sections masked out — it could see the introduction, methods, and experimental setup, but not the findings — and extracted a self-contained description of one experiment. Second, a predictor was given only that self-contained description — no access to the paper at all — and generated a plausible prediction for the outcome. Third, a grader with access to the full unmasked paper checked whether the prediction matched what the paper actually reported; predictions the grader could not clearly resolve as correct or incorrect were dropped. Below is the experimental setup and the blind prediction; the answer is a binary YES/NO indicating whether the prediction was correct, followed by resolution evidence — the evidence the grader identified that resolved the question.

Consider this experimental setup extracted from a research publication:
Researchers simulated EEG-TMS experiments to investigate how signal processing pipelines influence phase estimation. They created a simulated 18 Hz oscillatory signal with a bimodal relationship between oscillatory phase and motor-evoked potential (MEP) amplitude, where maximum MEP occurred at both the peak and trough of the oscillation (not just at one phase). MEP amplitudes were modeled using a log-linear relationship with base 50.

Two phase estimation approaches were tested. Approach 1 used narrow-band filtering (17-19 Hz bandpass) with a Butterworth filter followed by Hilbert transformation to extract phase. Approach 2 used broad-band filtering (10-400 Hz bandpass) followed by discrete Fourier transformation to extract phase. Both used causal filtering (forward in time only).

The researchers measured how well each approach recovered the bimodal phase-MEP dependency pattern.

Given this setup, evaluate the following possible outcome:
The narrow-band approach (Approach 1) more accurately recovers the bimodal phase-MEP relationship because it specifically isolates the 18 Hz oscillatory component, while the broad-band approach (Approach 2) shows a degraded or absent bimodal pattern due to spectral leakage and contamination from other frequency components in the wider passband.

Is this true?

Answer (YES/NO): NO